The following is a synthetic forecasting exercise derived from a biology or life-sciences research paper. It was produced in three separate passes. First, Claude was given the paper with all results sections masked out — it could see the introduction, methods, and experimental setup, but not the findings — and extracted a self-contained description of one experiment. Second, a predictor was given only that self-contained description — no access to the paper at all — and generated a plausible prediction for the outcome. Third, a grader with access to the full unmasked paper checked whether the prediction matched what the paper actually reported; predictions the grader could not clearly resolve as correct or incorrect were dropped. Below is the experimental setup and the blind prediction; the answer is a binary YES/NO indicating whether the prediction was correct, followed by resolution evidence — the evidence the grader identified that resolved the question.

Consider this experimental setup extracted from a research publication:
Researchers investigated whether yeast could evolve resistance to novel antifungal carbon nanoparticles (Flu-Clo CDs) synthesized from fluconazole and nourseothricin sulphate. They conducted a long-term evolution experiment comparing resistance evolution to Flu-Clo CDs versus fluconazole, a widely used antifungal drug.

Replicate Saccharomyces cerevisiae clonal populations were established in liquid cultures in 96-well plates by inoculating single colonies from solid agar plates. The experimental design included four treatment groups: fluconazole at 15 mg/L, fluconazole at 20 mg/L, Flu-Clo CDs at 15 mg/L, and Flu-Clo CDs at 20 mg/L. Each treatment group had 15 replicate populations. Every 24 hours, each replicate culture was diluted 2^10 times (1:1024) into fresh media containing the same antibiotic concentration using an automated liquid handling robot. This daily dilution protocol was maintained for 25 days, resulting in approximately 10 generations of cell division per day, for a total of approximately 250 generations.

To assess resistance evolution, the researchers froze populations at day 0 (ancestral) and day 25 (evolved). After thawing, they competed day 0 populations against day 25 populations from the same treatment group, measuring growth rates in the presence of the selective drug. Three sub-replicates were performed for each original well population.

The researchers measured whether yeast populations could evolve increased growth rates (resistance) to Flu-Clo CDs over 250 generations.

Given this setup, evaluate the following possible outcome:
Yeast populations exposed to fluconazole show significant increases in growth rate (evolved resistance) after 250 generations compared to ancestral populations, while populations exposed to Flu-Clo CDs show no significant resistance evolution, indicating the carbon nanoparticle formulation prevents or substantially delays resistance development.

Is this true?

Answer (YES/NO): NO